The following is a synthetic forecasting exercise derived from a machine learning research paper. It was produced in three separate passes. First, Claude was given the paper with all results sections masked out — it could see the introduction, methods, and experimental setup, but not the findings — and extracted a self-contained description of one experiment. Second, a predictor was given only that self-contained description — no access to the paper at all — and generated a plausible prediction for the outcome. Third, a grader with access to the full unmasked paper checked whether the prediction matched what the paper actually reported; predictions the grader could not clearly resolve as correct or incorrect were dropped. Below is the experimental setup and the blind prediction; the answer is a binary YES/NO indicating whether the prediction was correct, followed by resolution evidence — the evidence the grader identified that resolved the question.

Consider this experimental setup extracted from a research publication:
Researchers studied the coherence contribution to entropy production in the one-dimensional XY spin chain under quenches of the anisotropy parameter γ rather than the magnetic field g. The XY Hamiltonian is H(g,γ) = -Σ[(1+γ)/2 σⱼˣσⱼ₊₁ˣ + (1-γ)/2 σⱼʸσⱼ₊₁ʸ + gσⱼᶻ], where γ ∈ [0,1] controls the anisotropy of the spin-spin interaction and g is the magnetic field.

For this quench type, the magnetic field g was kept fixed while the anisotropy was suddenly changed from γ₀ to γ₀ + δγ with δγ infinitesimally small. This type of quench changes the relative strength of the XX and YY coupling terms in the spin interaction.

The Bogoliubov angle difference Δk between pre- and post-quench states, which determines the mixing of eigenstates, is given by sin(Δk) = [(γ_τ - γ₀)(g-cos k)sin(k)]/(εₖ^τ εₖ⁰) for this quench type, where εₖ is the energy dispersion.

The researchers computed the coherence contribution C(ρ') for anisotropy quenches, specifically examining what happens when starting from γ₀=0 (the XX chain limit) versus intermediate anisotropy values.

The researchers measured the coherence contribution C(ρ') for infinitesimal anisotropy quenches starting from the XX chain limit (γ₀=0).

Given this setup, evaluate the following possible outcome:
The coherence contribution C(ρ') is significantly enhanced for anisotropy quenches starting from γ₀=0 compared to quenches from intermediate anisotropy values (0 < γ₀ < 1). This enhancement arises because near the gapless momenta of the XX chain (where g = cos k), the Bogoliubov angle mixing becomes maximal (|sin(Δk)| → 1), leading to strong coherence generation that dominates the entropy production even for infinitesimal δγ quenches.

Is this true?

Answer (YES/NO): YES